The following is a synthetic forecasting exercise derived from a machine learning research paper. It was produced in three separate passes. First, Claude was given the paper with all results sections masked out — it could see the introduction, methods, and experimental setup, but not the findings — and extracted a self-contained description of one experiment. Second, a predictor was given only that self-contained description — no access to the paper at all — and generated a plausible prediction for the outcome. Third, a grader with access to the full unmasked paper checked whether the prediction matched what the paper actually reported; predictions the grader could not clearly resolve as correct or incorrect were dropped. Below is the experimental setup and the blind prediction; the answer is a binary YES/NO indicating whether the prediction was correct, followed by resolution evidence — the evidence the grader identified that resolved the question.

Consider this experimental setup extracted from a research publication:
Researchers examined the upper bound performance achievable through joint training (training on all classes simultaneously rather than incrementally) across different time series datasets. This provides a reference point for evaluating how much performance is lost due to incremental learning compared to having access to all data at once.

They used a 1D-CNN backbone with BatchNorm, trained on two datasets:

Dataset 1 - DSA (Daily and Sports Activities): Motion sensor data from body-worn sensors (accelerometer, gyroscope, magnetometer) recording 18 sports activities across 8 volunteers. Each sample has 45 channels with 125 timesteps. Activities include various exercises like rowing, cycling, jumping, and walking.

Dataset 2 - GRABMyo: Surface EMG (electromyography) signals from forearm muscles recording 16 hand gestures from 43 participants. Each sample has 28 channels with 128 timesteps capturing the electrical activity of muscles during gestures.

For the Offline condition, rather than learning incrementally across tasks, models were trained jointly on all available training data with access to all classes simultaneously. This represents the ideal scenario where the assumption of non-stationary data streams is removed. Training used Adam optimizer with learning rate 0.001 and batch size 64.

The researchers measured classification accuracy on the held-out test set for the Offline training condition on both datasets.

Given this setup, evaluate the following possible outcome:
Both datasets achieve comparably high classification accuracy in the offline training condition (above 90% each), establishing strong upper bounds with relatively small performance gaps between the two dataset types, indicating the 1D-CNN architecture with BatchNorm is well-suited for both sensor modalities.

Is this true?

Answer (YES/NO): YES